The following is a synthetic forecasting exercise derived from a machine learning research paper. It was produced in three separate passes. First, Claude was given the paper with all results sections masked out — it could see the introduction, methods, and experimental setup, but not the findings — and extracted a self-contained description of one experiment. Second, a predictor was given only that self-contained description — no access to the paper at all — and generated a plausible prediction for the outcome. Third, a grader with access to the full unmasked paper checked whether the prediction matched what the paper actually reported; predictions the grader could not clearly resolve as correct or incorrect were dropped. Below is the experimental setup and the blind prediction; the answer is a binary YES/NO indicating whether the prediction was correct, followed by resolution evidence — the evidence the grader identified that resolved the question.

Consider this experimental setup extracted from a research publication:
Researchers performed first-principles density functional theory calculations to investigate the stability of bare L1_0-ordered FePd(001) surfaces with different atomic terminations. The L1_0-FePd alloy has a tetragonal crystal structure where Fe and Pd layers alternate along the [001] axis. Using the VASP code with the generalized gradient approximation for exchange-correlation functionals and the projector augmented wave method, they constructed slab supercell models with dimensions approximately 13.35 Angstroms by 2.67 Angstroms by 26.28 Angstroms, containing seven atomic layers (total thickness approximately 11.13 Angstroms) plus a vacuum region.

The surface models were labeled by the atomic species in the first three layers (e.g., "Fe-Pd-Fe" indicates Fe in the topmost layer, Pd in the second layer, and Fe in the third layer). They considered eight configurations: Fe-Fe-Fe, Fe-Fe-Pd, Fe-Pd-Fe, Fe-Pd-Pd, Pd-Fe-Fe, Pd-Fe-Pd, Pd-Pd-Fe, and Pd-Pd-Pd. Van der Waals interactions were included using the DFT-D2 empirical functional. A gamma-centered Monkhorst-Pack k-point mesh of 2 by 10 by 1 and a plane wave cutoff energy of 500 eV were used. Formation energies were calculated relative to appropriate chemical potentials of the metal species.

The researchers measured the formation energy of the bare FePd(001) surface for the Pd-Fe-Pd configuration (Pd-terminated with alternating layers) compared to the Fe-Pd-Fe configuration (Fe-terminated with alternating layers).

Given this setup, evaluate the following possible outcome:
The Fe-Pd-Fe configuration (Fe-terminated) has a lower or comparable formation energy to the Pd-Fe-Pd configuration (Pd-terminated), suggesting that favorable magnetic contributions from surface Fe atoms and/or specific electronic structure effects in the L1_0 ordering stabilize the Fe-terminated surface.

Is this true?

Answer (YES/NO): NO